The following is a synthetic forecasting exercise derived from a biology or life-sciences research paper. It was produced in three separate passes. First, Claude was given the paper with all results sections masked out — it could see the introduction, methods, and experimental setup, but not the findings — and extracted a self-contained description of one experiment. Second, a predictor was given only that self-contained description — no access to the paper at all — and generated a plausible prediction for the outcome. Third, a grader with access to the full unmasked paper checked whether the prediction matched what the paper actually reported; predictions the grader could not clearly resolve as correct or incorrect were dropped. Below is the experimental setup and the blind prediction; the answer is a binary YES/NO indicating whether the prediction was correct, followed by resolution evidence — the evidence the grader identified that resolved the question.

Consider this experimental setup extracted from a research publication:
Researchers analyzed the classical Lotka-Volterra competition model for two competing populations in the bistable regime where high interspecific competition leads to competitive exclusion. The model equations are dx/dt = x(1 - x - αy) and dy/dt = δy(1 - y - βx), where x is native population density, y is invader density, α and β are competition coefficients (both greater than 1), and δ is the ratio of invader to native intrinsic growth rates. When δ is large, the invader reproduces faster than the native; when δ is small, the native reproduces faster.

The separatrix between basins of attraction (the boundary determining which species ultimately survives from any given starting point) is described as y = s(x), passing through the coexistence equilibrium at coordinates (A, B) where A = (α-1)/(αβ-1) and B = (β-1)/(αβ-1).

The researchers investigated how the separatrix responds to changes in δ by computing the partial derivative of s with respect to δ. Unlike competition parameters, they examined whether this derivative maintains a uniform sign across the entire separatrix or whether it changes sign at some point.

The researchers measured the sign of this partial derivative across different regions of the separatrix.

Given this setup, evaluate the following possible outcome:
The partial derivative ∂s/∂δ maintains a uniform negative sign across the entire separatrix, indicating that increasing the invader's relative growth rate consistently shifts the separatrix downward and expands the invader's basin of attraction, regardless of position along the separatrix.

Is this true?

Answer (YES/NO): NO